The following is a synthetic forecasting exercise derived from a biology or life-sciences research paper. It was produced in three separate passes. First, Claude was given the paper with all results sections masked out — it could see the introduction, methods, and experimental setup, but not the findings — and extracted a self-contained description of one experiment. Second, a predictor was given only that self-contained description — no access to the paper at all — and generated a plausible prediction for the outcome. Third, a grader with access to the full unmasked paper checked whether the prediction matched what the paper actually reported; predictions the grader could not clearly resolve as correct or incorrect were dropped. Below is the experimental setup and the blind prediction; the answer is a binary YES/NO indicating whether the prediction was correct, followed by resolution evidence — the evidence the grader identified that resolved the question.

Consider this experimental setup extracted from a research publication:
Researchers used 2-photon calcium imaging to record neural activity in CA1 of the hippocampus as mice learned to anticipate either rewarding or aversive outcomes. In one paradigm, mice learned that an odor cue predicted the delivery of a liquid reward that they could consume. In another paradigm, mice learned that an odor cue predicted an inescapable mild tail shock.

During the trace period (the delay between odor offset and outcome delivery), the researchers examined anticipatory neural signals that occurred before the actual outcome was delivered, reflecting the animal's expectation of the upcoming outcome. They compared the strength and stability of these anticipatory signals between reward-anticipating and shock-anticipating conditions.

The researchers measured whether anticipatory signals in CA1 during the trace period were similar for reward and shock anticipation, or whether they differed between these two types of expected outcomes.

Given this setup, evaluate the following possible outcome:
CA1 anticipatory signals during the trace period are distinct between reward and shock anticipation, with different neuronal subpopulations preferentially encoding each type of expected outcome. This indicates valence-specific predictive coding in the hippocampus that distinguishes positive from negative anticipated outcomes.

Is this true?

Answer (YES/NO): NO